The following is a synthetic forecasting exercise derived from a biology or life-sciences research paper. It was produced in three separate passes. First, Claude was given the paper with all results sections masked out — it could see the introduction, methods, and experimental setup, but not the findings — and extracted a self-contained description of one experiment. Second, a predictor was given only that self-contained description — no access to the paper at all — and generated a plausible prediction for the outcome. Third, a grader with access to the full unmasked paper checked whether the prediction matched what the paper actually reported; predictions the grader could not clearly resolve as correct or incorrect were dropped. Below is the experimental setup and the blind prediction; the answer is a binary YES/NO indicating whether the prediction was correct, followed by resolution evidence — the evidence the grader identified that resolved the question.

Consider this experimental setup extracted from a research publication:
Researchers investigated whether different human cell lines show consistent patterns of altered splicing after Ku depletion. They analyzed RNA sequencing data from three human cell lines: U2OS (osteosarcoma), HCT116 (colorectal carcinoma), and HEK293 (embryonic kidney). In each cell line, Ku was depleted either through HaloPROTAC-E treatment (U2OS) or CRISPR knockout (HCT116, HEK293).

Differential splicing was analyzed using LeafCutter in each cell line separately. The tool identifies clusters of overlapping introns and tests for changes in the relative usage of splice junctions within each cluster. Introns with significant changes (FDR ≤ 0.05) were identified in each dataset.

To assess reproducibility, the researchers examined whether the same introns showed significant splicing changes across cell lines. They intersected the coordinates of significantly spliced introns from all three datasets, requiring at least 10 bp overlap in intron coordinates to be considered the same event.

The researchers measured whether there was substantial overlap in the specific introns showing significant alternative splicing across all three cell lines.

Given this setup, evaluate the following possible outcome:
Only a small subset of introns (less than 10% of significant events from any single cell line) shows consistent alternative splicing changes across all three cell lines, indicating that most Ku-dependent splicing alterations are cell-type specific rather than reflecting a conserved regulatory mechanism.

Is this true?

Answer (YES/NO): NO